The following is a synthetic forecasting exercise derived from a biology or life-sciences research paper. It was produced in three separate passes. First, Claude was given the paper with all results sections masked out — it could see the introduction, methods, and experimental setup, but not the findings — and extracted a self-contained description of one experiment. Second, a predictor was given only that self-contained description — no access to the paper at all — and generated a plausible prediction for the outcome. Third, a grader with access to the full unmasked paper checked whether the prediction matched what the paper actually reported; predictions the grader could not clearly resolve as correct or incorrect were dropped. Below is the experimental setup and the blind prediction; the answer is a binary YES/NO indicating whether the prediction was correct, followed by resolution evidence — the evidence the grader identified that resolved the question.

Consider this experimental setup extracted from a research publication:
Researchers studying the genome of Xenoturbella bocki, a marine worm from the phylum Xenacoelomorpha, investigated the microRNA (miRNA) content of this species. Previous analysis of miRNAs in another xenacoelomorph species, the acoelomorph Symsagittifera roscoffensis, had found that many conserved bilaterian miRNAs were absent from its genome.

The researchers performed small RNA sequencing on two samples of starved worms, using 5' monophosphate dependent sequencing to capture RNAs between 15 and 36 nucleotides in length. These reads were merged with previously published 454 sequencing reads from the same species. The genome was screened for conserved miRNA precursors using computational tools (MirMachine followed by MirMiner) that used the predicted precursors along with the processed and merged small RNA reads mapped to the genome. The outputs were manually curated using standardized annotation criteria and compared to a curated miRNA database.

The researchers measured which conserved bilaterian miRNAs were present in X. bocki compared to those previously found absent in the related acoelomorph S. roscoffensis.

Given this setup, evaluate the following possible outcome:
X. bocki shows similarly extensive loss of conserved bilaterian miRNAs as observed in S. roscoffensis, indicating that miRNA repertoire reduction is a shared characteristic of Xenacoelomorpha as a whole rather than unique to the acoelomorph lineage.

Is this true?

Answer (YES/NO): NO